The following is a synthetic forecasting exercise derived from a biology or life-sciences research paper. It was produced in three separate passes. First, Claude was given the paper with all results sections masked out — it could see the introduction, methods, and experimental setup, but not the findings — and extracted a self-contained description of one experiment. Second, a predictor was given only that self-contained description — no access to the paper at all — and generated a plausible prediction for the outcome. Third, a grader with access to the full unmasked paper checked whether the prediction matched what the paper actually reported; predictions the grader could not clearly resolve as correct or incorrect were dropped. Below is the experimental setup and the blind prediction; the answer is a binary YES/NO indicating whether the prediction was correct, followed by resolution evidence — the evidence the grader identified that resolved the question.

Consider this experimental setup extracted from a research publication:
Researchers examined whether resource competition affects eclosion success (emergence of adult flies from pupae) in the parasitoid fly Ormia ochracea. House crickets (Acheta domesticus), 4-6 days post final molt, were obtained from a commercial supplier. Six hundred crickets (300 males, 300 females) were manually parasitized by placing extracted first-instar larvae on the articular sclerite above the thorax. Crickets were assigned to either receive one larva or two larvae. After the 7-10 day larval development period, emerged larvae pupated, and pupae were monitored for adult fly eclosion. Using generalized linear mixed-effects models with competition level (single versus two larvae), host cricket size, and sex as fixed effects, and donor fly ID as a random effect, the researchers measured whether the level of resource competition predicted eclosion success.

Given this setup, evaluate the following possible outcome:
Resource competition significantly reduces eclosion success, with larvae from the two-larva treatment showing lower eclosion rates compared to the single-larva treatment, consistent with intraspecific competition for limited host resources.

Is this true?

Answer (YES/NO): YES